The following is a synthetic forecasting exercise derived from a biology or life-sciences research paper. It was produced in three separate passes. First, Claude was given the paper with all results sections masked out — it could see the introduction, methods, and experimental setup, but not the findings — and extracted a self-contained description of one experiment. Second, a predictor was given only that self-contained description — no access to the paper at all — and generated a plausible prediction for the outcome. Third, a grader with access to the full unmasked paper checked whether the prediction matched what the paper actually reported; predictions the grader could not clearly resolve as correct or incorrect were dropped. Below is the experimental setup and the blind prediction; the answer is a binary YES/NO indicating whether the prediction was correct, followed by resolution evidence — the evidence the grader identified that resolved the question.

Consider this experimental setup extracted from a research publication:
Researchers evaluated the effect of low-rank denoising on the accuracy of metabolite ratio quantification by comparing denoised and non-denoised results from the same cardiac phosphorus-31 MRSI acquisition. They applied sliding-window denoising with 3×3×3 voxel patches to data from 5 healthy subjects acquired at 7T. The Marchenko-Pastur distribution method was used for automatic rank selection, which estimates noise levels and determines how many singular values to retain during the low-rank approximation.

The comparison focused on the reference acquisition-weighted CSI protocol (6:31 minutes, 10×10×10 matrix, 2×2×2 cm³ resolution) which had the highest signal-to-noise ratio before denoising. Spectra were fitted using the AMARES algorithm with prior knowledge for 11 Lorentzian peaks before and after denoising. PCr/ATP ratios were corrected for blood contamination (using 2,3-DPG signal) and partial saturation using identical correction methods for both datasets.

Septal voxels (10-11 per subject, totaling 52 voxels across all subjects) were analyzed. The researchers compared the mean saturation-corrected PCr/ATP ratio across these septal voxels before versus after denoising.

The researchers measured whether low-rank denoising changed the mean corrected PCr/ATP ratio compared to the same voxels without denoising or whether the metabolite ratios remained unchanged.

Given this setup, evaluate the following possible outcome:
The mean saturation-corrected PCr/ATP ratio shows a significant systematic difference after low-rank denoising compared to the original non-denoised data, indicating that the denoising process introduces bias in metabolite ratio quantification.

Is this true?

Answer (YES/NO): NO